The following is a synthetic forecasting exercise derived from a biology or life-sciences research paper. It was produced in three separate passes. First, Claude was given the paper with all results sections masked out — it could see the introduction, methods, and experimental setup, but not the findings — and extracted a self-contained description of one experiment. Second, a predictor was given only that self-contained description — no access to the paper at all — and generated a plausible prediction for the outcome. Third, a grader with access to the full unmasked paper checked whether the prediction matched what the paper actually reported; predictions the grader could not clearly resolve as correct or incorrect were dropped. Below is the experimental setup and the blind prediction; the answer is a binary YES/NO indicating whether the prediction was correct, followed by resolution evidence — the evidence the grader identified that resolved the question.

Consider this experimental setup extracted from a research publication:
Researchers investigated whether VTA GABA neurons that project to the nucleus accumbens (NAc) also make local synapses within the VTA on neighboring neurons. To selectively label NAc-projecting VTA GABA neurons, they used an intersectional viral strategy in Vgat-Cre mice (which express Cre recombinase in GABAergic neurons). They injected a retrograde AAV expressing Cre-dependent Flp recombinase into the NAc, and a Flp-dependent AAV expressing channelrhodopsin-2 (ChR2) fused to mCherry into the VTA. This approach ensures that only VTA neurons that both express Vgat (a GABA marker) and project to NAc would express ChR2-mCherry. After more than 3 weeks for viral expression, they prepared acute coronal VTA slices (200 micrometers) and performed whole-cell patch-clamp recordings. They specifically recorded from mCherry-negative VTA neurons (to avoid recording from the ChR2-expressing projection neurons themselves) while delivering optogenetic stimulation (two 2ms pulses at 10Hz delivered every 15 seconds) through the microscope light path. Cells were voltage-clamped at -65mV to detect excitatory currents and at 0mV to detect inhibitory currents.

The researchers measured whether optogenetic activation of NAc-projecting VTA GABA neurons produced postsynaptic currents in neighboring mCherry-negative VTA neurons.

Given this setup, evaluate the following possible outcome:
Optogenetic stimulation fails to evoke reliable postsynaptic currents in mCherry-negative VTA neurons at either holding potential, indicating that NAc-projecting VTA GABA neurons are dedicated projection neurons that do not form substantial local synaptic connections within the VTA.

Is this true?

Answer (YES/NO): NO